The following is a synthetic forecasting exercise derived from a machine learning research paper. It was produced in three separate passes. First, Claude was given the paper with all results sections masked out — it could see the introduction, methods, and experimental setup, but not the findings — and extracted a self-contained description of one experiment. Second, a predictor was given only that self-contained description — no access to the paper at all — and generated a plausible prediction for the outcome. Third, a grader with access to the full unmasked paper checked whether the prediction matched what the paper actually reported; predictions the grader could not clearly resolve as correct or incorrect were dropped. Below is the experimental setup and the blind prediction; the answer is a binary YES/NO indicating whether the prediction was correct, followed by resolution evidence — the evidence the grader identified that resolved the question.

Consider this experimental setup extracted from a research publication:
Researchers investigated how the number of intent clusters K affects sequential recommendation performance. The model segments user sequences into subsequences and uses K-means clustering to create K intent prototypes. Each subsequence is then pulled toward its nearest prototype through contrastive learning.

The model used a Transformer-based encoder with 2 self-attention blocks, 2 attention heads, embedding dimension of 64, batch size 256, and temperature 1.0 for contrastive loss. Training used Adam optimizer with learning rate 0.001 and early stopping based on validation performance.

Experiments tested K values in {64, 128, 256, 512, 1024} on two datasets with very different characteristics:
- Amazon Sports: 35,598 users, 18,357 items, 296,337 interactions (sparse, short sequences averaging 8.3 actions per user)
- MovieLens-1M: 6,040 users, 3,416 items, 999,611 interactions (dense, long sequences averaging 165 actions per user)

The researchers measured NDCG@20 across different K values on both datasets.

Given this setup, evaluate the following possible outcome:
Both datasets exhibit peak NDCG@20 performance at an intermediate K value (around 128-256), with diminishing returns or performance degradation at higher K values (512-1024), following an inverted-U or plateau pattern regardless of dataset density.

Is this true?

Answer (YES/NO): NO